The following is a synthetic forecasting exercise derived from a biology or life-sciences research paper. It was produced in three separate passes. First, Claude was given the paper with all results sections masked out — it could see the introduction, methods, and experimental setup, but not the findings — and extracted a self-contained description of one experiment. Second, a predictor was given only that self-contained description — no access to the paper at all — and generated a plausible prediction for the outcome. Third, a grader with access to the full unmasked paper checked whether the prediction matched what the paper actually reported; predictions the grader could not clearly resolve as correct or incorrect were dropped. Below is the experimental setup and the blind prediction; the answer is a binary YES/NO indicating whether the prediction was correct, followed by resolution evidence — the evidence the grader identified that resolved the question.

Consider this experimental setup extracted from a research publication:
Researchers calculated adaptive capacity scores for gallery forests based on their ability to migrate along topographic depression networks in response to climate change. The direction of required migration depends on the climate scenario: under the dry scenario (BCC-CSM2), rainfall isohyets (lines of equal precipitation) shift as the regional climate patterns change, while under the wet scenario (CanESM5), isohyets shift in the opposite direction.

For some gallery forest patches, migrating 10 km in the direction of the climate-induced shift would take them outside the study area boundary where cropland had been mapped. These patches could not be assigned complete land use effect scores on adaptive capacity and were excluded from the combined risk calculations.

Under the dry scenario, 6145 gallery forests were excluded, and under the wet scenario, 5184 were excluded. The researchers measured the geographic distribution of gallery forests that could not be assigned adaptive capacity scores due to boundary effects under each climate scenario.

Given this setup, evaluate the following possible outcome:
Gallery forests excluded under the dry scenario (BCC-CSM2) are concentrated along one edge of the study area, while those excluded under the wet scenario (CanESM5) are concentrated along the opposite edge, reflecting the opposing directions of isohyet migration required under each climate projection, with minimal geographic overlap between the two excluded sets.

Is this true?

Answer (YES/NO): YES